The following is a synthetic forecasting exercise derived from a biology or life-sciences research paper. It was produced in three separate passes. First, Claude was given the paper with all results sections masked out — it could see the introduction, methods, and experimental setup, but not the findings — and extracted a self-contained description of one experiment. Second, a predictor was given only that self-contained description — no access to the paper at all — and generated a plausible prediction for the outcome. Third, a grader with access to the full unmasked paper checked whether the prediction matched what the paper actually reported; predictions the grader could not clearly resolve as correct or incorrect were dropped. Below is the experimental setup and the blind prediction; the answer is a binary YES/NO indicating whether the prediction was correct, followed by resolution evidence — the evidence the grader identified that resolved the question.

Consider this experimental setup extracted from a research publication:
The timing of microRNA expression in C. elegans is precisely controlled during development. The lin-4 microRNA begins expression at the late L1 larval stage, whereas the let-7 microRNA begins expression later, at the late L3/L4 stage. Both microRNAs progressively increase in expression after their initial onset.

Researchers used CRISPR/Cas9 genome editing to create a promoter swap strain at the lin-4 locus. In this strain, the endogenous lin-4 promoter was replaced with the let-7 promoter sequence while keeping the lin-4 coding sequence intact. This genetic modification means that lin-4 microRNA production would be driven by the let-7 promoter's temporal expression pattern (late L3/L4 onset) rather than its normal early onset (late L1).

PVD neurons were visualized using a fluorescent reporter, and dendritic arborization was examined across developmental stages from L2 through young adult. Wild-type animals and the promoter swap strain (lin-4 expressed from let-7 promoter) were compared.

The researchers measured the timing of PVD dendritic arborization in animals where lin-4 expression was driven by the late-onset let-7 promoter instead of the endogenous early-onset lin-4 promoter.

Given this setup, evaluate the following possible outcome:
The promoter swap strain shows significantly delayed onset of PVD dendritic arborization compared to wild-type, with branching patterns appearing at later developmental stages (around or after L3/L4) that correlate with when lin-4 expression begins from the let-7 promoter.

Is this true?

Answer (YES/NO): NO